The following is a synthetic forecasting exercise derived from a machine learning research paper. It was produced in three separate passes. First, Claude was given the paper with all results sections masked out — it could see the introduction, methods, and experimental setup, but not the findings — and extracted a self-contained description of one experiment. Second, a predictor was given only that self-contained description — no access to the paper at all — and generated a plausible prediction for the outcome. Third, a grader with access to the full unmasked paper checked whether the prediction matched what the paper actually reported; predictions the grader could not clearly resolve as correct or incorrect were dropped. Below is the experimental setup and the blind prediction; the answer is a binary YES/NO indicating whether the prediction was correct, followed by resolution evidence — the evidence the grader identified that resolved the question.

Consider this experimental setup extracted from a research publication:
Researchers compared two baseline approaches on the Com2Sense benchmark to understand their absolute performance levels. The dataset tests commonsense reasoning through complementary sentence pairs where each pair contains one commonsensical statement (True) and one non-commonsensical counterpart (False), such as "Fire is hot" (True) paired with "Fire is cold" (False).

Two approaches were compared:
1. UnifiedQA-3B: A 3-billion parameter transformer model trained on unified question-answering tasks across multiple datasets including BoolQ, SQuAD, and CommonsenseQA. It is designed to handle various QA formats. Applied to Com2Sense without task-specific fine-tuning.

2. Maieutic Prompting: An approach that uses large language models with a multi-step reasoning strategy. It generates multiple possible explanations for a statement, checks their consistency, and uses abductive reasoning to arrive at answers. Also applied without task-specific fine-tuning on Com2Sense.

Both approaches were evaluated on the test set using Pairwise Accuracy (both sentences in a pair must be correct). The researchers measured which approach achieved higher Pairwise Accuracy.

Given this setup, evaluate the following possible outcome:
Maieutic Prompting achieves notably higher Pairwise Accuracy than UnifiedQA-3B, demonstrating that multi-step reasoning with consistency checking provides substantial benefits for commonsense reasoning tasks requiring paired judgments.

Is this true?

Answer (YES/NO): YES